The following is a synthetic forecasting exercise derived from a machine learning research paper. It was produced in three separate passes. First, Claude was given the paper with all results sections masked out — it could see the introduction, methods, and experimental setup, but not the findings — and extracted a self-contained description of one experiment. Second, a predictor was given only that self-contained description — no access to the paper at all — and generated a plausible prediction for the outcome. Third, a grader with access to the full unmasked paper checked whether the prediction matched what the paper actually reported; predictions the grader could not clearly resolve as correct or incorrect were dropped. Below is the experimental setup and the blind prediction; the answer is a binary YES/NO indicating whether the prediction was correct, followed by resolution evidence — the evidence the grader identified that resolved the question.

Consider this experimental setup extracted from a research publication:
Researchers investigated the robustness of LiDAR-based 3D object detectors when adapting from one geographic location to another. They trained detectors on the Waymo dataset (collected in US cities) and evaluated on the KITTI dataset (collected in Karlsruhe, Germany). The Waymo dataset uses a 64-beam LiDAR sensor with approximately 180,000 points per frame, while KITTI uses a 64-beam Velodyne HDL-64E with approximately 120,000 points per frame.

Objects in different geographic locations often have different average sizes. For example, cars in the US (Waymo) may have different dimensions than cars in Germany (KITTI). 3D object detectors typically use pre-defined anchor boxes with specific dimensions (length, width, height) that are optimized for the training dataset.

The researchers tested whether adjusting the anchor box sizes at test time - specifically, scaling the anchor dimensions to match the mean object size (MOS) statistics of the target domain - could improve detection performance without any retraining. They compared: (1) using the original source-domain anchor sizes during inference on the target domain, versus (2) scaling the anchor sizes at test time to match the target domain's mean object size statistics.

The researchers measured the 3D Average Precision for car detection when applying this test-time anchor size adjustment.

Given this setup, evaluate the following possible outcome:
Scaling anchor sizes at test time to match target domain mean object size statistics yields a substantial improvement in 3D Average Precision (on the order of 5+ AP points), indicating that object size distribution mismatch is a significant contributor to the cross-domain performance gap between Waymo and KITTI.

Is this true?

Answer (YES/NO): YES